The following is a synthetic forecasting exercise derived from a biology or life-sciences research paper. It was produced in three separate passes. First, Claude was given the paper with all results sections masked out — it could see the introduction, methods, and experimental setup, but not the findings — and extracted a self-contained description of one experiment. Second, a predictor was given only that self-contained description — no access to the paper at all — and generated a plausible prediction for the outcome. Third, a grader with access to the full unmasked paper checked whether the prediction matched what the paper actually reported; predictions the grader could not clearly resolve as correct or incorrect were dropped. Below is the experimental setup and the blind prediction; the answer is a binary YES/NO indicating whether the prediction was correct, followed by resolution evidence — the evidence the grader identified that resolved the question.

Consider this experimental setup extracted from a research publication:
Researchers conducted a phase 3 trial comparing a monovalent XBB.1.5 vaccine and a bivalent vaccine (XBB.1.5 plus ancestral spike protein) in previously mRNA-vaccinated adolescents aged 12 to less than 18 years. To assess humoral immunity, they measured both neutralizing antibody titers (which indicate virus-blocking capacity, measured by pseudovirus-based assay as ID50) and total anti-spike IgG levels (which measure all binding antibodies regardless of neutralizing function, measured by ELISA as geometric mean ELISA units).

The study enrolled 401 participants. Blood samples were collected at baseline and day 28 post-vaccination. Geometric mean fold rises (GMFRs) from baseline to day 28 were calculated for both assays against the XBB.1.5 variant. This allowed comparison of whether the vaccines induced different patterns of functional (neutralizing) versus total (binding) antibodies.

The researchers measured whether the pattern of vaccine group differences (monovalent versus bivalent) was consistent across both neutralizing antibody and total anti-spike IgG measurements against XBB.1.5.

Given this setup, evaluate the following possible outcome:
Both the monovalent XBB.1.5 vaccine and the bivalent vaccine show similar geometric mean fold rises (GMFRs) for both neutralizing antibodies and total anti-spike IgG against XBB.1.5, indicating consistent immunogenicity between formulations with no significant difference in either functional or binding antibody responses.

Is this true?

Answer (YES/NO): NO